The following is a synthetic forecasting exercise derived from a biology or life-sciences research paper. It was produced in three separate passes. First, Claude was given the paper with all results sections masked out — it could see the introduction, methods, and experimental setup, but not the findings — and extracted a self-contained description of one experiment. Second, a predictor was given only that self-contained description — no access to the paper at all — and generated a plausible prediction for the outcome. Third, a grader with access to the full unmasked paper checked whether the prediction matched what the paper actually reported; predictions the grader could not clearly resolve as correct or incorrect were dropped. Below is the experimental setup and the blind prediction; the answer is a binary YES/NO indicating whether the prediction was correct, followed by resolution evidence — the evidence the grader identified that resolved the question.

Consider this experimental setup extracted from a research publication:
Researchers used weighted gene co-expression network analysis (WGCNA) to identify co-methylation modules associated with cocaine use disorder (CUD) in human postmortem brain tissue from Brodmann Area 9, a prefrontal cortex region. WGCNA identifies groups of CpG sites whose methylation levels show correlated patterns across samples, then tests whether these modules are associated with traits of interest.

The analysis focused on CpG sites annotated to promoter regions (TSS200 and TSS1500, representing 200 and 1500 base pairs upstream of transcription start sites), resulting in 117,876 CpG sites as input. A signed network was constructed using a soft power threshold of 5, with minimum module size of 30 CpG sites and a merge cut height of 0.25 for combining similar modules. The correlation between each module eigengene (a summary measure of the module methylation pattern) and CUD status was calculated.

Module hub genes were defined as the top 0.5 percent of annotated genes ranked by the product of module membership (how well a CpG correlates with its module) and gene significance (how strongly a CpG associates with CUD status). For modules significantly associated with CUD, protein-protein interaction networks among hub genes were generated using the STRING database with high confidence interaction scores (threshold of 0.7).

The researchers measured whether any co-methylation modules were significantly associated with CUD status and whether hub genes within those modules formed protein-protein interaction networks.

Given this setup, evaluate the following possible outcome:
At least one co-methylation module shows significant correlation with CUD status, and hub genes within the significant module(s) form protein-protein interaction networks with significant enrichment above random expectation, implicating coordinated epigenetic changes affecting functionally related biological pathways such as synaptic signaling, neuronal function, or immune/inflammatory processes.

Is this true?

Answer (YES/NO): YES